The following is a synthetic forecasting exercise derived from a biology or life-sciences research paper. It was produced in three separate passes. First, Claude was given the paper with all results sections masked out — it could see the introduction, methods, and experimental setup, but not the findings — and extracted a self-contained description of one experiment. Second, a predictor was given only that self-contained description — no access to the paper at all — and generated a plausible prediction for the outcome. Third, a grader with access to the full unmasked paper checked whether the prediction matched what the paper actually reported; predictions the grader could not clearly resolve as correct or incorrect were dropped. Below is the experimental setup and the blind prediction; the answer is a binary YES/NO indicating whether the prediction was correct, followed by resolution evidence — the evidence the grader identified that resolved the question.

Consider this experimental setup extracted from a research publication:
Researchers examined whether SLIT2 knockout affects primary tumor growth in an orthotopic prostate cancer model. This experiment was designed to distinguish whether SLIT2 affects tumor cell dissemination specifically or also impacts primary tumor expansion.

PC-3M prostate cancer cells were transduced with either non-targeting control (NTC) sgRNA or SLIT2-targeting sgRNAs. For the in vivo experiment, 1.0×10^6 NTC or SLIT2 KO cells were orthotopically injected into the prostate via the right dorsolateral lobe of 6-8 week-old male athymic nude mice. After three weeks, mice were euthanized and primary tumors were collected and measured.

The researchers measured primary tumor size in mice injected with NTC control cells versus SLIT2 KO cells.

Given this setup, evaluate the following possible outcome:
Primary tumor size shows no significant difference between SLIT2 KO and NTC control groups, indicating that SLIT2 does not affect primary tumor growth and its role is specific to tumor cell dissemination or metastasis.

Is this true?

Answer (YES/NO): NO